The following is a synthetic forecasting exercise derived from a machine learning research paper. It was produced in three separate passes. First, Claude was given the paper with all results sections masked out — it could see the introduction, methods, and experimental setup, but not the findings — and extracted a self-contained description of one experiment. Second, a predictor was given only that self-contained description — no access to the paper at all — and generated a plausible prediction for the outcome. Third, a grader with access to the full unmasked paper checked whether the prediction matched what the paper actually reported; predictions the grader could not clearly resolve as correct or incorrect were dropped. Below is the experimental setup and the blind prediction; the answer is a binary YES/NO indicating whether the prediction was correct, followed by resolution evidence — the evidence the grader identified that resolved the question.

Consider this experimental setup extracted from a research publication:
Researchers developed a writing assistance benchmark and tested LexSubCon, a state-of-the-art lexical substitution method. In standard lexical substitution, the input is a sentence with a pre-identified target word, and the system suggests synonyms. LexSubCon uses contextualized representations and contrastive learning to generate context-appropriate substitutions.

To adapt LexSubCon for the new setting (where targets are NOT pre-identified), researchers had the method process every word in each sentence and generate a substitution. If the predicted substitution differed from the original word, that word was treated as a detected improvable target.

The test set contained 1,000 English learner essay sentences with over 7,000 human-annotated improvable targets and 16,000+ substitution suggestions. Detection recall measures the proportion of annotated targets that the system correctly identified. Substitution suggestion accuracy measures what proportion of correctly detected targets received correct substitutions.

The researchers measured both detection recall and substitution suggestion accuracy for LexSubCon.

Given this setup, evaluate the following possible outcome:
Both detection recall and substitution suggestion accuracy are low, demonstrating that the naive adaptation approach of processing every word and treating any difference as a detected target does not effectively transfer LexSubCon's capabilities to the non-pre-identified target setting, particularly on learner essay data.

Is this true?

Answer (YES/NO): NO